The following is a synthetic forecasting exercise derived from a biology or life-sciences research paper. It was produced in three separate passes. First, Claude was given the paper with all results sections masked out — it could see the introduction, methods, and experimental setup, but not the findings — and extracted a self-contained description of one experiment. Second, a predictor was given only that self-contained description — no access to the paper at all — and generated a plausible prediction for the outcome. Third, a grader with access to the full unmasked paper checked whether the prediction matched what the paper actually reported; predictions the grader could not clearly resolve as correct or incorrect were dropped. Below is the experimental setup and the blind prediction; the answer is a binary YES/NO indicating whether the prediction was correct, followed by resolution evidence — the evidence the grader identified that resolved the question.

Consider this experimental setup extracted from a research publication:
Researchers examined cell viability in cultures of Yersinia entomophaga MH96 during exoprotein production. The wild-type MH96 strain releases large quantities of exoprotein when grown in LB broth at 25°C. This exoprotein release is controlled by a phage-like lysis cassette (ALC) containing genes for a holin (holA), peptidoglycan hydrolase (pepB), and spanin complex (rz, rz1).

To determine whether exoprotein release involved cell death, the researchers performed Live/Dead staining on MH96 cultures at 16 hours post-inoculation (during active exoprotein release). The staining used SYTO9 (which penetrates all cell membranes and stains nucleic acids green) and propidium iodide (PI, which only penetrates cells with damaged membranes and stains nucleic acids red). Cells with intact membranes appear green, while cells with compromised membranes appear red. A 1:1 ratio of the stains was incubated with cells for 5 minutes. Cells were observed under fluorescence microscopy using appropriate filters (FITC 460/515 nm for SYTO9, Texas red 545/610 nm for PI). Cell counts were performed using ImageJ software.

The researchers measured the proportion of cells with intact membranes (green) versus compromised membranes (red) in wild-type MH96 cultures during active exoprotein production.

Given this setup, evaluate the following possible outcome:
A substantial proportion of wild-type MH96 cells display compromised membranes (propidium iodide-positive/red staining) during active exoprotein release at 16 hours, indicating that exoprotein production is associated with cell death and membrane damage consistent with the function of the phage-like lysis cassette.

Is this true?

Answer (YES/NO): NO